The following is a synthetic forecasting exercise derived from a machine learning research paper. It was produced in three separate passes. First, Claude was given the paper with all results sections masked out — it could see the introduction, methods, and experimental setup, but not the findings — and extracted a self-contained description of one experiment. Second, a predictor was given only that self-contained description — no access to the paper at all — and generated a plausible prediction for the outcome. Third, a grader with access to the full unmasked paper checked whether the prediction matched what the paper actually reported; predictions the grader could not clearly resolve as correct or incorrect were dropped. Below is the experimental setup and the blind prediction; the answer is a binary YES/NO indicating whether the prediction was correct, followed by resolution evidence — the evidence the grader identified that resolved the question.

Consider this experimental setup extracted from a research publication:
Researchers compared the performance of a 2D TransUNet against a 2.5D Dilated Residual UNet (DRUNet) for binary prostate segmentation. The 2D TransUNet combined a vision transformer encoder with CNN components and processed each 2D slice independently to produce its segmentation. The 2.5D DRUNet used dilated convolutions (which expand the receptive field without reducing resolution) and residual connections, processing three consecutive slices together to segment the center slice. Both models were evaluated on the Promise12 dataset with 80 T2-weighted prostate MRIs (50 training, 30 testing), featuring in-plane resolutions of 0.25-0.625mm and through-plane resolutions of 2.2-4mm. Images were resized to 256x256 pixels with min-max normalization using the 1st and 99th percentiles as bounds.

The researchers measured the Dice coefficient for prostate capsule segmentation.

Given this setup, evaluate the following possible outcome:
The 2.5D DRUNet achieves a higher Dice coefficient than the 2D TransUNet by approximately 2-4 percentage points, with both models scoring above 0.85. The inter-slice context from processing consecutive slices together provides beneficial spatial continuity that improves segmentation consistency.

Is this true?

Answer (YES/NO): NO